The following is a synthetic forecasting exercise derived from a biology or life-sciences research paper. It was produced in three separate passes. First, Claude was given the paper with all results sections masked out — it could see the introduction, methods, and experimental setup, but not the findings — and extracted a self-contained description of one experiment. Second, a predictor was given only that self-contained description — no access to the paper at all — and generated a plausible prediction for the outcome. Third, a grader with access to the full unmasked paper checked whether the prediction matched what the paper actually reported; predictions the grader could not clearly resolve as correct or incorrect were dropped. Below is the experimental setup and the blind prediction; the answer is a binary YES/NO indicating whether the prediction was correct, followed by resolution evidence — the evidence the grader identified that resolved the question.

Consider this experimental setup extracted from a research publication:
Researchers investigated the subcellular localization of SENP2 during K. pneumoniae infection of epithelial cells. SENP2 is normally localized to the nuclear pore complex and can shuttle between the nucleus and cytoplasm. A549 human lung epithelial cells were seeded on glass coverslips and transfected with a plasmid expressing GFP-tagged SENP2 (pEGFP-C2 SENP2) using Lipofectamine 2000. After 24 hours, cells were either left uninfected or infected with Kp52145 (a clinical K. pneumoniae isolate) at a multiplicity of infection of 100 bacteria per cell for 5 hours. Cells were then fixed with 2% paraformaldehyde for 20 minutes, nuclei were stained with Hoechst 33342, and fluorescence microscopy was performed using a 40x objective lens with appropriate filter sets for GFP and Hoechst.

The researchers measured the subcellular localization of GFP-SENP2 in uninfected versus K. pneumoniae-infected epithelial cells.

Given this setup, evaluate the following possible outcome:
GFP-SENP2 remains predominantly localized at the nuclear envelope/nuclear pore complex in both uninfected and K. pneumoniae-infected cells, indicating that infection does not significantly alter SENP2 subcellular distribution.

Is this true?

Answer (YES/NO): NO